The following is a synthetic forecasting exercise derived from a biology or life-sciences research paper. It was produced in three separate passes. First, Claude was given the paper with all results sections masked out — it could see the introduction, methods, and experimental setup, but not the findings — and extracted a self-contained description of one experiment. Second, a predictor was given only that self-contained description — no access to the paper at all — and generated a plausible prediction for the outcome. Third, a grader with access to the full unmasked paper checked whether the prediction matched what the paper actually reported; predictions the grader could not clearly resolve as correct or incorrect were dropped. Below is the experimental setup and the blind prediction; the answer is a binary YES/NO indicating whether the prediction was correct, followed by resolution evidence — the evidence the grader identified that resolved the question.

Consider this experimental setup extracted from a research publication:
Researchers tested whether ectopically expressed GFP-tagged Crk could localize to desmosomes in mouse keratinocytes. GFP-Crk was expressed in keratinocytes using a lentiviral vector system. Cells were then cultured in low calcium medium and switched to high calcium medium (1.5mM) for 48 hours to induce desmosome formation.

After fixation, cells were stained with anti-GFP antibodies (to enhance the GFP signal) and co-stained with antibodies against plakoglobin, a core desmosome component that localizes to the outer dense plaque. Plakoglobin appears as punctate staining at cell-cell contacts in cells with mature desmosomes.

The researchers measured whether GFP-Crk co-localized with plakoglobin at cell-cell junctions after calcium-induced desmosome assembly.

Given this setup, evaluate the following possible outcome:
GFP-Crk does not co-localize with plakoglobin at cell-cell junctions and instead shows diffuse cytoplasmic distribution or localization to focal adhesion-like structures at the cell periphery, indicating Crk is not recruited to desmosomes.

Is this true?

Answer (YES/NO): NO